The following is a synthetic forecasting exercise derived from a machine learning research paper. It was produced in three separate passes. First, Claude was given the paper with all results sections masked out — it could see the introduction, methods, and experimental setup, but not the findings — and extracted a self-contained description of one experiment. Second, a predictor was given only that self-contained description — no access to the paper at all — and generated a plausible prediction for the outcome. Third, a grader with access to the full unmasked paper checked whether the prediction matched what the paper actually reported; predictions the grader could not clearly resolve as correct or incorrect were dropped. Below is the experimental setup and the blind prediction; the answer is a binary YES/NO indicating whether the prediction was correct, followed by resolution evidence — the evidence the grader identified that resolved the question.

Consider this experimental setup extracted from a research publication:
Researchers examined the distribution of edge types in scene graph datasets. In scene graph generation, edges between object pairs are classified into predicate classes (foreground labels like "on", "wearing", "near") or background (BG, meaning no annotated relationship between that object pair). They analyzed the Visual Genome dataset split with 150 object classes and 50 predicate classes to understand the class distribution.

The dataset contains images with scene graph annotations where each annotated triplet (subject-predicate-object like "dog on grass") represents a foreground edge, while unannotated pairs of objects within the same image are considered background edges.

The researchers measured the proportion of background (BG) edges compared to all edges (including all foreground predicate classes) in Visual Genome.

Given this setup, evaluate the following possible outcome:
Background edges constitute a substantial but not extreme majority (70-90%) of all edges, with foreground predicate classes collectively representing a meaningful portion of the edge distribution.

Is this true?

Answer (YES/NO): NO